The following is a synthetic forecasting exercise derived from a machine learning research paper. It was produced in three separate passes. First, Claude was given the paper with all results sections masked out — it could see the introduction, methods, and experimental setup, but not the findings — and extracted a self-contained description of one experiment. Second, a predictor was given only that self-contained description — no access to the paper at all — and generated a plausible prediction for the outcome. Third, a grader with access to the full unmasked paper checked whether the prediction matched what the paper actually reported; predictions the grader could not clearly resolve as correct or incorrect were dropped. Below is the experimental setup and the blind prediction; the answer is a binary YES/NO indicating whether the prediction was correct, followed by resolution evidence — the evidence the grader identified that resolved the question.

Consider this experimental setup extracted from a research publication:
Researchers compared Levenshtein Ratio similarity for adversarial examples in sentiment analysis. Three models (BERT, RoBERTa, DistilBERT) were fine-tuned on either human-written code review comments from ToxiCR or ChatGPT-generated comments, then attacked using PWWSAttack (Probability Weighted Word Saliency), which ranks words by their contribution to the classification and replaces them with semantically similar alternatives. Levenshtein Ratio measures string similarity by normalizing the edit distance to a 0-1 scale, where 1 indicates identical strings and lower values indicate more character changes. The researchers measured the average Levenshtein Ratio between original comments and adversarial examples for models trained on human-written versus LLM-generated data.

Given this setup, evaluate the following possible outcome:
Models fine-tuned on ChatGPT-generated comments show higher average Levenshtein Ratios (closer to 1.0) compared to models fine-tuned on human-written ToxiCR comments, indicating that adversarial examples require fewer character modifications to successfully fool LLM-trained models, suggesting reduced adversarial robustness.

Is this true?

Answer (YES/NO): NO